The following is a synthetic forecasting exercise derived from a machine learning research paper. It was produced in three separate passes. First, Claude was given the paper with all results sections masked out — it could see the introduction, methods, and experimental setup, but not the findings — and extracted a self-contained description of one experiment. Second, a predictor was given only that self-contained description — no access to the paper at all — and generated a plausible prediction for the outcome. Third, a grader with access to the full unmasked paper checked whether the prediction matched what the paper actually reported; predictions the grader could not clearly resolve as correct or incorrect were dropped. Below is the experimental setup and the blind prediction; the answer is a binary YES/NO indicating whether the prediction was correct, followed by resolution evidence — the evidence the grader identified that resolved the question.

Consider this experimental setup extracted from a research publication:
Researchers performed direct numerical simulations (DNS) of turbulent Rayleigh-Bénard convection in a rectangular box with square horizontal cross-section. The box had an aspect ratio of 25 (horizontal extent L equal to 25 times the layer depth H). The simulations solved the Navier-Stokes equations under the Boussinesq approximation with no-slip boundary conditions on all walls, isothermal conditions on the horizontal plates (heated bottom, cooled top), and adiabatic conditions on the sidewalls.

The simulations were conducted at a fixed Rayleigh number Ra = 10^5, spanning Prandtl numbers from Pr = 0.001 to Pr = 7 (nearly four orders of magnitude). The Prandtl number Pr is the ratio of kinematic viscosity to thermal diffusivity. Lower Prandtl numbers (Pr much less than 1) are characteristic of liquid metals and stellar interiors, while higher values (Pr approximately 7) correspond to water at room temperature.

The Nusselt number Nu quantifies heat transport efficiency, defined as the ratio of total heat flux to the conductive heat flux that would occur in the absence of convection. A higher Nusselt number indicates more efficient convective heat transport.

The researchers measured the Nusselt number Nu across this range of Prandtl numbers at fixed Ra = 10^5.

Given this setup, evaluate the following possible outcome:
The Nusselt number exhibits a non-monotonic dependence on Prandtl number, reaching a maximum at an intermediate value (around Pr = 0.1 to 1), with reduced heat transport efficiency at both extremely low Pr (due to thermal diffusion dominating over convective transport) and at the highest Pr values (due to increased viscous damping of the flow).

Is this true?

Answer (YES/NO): NO